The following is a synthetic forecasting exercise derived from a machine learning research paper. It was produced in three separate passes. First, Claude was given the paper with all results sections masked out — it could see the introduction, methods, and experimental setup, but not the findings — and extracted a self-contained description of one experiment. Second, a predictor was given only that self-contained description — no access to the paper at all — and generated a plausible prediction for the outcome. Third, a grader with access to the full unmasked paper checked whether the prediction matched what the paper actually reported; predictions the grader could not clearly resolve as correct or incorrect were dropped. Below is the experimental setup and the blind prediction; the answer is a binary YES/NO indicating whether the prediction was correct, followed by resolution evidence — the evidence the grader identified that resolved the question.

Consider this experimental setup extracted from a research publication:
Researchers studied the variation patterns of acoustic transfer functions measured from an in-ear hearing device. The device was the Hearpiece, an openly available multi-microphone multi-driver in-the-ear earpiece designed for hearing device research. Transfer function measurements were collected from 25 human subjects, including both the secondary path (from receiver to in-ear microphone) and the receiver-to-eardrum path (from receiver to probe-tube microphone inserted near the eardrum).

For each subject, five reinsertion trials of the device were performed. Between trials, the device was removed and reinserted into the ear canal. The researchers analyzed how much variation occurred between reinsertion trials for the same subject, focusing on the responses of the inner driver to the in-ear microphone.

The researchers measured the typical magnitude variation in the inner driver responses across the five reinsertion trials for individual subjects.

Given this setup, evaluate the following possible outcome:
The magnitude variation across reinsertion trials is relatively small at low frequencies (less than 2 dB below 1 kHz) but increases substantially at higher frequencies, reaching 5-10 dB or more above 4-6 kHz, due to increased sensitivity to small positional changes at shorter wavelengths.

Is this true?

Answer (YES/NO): NO